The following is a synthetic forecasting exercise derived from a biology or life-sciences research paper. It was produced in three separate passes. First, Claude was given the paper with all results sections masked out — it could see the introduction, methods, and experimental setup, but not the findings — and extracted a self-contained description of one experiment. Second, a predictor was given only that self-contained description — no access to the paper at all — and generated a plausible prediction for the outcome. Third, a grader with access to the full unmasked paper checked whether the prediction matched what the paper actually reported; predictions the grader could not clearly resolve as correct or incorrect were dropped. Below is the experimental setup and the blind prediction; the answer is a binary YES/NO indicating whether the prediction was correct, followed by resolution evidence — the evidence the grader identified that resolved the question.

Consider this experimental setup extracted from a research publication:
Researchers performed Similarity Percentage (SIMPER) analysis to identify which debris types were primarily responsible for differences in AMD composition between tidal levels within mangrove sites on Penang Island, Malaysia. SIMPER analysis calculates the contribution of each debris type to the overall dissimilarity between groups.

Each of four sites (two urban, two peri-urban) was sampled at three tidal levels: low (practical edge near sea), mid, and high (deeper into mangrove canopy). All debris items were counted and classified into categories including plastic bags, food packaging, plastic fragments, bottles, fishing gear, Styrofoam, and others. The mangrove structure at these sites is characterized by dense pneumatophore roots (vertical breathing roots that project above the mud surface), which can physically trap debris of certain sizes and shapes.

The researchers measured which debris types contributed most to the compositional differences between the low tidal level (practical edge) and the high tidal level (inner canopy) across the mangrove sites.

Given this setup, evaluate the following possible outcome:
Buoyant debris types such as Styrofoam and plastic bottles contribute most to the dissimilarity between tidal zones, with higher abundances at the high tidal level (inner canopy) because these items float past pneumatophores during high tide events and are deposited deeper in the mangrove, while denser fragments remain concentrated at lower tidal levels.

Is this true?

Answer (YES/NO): NO